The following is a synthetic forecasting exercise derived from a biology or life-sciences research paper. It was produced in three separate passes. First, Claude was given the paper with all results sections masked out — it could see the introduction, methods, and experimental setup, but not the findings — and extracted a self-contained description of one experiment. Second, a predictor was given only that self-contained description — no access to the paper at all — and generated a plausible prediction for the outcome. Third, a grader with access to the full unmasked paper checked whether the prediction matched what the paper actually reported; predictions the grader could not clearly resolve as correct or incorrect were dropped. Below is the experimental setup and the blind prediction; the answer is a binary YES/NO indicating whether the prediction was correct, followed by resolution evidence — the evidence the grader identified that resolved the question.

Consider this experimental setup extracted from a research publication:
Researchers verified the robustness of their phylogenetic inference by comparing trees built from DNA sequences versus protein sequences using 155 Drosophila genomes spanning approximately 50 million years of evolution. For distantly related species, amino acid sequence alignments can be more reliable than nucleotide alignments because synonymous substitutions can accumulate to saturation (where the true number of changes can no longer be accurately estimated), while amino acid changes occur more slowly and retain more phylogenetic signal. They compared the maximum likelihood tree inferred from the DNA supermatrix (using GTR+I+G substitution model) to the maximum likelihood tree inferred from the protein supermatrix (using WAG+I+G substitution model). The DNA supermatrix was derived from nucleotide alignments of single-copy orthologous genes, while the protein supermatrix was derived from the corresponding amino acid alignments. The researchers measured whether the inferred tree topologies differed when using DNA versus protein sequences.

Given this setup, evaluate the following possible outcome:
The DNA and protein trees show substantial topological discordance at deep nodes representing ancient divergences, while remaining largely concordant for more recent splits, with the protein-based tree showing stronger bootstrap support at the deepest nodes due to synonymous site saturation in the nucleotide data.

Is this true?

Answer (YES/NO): NO